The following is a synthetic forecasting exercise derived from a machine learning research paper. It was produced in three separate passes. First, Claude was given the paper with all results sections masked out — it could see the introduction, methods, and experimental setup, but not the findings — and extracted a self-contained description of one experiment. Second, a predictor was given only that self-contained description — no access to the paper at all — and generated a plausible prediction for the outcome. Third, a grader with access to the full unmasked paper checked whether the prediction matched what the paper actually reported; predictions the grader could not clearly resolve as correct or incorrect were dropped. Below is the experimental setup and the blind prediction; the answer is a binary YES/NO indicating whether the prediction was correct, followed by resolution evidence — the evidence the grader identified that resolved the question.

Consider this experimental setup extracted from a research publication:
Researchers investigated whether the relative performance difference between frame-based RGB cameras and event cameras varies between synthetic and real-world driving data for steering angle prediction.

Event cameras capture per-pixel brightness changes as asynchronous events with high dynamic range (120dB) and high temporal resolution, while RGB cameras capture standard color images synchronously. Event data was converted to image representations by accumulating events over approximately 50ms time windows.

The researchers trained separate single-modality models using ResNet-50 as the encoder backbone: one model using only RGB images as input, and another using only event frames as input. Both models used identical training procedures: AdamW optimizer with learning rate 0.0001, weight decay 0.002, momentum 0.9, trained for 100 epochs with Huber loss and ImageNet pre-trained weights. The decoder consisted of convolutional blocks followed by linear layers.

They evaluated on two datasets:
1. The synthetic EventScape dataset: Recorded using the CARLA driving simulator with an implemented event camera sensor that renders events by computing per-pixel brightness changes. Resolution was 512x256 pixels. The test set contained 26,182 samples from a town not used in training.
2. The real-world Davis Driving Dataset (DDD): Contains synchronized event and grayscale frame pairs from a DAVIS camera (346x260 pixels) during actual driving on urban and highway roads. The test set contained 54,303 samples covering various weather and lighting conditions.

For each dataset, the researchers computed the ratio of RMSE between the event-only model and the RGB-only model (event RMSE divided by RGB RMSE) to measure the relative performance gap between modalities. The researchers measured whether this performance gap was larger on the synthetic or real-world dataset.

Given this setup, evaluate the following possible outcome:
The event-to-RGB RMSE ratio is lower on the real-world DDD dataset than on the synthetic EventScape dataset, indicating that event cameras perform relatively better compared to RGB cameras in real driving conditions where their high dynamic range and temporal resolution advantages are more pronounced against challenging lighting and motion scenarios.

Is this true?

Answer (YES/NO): YES